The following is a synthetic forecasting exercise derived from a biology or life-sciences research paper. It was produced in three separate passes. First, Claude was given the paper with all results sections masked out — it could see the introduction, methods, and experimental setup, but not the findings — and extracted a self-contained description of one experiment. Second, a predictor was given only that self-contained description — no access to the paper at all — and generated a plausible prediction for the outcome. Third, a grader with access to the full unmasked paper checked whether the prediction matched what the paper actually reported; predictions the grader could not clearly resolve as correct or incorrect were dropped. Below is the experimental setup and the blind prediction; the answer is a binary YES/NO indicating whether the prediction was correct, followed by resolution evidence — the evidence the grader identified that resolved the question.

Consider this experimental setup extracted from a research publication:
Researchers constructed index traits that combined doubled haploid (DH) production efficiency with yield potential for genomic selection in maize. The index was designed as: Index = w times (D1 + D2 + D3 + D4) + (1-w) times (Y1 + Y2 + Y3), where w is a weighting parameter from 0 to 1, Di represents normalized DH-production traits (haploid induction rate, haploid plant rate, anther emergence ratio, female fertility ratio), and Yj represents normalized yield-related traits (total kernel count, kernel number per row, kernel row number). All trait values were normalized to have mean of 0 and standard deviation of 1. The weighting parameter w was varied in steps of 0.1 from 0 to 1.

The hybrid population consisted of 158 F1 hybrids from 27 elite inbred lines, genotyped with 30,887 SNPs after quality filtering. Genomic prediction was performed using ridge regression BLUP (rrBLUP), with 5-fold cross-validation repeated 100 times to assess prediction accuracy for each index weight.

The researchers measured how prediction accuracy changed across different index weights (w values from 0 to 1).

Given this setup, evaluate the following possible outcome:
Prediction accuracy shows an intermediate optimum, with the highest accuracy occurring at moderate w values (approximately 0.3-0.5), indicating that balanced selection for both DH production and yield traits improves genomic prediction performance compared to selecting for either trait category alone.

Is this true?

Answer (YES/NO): YES